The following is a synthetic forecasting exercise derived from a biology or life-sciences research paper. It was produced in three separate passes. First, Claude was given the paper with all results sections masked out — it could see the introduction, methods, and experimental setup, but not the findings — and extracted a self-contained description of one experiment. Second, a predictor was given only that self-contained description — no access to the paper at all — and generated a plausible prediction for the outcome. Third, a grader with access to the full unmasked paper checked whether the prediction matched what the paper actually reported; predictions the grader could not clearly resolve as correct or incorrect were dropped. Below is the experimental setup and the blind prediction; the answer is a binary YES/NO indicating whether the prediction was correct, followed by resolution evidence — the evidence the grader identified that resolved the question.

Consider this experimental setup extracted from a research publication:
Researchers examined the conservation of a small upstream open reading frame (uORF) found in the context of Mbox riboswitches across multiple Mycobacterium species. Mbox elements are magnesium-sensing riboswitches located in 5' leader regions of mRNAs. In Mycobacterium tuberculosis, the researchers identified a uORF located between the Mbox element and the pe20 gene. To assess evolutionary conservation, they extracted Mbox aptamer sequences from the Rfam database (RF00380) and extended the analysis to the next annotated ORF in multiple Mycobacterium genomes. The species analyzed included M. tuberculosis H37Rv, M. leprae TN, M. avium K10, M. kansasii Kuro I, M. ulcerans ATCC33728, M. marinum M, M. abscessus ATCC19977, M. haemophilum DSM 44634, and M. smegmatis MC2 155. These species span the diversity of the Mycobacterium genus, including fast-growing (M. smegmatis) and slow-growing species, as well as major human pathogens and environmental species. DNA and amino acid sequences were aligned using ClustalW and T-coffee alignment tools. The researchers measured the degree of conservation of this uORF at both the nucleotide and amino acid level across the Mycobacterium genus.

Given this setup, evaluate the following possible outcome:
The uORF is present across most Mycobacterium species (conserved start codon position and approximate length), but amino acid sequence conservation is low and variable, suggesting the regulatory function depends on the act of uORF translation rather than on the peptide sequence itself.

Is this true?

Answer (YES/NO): NO